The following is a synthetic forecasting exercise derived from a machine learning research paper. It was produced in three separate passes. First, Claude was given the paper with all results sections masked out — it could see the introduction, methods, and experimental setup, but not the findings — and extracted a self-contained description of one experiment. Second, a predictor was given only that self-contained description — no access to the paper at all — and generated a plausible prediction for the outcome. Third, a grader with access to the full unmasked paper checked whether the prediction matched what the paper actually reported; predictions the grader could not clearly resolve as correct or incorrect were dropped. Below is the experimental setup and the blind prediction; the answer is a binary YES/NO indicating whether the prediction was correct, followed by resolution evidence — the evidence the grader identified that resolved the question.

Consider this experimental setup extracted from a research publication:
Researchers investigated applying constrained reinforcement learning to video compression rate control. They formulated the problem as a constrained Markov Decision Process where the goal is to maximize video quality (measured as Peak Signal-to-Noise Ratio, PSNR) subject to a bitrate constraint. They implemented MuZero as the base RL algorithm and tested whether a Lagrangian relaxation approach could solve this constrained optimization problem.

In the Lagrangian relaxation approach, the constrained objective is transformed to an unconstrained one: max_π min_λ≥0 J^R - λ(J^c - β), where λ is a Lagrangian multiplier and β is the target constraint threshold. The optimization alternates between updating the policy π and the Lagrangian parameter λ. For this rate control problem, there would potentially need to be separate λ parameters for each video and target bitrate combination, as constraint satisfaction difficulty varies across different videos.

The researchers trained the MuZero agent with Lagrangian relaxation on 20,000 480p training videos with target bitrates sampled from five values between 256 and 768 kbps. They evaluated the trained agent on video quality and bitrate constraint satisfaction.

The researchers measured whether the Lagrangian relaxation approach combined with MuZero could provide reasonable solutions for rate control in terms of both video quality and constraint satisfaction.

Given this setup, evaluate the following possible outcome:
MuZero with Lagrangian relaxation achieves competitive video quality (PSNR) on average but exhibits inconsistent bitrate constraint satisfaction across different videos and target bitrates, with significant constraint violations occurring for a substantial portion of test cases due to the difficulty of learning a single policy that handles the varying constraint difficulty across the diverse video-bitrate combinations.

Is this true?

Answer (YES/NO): NO